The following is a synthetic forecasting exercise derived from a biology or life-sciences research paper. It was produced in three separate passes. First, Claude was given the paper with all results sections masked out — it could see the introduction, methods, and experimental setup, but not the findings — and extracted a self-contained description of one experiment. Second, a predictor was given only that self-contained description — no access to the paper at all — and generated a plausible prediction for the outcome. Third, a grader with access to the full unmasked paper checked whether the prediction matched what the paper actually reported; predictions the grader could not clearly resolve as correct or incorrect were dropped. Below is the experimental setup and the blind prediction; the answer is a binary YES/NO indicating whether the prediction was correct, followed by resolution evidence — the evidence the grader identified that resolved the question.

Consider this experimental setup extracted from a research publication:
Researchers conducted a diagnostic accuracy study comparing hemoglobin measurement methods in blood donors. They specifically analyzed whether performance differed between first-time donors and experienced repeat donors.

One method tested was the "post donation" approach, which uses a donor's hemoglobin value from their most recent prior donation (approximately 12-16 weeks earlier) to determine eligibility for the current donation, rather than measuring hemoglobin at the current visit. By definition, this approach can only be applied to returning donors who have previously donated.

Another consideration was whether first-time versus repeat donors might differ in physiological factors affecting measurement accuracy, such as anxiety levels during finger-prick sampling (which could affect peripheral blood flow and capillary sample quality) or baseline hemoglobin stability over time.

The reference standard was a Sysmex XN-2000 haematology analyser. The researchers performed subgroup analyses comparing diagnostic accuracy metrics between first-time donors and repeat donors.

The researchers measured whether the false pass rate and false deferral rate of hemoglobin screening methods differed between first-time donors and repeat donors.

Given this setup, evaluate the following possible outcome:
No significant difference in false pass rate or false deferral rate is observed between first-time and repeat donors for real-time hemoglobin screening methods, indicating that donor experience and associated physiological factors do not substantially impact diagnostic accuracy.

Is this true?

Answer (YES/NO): YES